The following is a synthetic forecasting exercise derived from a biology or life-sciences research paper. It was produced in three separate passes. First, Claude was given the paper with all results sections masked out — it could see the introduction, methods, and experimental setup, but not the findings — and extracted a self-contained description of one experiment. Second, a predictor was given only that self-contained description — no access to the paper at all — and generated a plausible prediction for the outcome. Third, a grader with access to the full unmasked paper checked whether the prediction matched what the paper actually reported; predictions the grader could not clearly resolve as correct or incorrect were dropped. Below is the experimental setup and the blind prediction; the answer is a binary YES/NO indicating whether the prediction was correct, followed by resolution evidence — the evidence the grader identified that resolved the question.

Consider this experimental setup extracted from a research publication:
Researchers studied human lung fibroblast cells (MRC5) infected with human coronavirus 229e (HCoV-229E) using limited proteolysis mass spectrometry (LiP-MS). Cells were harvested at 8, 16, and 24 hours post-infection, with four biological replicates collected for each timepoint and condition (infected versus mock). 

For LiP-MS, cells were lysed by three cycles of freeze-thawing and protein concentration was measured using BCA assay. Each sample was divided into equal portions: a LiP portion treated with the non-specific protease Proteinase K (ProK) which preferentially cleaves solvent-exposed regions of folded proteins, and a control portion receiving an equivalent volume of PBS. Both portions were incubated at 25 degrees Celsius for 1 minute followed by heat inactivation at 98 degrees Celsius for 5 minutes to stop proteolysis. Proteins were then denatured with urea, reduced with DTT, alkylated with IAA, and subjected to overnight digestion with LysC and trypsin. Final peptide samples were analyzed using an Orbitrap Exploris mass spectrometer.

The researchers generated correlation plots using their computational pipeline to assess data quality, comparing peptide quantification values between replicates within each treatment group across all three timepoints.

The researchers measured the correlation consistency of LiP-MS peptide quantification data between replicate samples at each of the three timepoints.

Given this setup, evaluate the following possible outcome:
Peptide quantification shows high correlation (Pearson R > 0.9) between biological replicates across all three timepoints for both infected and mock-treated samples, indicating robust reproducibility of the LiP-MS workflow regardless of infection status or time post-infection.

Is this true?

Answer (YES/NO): NO